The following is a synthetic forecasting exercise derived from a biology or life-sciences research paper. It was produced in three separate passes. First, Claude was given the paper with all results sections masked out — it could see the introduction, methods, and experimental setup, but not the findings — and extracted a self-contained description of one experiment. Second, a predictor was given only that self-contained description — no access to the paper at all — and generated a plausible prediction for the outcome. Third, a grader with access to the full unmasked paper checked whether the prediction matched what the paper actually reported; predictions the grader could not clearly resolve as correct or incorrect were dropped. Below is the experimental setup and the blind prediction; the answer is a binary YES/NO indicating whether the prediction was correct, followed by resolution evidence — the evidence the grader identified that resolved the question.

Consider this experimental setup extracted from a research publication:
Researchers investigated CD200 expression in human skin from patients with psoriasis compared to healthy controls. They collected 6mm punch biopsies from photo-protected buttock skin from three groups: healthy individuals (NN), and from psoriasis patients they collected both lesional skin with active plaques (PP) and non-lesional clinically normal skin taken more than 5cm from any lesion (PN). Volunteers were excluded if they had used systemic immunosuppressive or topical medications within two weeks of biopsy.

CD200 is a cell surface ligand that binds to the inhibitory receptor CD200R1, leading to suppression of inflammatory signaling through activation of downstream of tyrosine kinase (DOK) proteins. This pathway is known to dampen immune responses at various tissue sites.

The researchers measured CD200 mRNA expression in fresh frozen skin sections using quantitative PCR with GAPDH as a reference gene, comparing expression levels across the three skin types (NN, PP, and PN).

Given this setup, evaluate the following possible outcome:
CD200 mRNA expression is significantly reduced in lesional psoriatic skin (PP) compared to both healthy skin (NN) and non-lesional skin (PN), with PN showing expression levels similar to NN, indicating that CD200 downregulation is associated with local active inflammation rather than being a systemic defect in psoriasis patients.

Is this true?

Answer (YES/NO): NO